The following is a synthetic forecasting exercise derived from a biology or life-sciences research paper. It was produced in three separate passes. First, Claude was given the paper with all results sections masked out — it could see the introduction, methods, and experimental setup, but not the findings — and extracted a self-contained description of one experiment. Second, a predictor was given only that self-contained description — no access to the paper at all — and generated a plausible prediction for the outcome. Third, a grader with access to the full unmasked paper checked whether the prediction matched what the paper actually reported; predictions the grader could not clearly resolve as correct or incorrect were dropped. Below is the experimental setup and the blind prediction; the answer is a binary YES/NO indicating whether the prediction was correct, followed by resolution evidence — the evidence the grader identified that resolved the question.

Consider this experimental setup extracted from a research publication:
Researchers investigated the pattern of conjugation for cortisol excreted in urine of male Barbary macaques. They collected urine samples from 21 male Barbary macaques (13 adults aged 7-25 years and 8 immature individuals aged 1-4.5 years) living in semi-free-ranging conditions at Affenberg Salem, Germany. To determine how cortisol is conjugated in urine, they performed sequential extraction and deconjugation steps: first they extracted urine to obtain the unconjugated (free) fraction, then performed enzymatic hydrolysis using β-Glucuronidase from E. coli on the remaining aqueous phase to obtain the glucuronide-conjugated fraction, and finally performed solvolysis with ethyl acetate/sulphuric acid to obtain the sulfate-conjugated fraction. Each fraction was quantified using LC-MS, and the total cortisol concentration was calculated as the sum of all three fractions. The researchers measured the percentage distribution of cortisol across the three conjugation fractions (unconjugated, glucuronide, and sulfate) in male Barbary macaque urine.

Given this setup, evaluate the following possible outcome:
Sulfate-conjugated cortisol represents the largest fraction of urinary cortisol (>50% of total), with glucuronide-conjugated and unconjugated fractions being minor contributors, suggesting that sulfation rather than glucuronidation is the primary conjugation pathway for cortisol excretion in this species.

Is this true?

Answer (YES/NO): NO